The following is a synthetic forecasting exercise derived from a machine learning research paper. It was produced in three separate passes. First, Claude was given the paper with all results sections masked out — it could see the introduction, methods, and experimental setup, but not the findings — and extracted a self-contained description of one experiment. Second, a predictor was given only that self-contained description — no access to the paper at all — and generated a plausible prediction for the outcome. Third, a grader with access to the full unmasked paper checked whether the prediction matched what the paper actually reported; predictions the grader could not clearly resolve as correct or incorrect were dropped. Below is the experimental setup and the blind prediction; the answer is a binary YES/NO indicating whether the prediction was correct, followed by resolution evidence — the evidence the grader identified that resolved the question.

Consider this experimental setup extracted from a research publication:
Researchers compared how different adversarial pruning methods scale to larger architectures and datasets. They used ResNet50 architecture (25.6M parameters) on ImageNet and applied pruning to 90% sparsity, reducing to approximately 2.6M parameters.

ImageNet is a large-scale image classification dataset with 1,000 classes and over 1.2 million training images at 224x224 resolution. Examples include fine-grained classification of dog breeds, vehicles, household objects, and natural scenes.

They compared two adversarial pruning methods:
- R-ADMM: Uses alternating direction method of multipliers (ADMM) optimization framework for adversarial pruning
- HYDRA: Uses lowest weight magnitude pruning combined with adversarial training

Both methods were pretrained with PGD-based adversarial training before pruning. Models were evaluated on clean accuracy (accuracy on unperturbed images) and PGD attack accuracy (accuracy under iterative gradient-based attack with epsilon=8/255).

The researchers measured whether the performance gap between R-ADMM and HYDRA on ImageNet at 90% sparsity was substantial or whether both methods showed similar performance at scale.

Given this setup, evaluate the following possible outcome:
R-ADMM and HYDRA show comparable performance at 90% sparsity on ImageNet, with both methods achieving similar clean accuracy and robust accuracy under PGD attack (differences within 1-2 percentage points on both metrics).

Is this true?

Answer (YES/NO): NO